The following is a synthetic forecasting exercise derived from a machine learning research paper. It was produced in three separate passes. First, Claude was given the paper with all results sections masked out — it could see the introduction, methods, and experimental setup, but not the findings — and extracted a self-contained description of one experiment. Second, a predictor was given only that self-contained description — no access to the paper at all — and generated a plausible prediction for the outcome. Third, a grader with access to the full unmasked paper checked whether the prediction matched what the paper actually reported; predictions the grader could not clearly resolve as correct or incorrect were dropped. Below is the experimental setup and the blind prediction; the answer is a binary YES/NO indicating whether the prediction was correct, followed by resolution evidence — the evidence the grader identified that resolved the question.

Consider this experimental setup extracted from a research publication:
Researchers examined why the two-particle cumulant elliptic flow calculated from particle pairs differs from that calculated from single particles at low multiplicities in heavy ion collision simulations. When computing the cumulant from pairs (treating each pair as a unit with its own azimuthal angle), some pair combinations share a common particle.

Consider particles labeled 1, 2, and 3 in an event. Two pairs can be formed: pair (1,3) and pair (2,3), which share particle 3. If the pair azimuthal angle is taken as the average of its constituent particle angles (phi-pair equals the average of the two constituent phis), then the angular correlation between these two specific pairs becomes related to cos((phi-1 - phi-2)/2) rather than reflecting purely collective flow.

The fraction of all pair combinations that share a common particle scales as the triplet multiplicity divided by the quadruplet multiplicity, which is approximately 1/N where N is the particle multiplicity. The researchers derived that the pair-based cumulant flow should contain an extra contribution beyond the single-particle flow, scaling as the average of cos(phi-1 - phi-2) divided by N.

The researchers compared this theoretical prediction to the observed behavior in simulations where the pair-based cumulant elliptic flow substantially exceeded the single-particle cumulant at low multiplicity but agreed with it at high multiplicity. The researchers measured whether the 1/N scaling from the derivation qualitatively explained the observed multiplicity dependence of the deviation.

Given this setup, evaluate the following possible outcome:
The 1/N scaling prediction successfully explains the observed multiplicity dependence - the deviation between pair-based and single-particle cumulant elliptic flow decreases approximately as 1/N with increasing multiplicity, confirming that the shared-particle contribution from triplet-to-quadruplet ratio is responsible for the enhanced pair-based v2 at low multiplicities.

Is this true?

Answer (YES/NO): YES